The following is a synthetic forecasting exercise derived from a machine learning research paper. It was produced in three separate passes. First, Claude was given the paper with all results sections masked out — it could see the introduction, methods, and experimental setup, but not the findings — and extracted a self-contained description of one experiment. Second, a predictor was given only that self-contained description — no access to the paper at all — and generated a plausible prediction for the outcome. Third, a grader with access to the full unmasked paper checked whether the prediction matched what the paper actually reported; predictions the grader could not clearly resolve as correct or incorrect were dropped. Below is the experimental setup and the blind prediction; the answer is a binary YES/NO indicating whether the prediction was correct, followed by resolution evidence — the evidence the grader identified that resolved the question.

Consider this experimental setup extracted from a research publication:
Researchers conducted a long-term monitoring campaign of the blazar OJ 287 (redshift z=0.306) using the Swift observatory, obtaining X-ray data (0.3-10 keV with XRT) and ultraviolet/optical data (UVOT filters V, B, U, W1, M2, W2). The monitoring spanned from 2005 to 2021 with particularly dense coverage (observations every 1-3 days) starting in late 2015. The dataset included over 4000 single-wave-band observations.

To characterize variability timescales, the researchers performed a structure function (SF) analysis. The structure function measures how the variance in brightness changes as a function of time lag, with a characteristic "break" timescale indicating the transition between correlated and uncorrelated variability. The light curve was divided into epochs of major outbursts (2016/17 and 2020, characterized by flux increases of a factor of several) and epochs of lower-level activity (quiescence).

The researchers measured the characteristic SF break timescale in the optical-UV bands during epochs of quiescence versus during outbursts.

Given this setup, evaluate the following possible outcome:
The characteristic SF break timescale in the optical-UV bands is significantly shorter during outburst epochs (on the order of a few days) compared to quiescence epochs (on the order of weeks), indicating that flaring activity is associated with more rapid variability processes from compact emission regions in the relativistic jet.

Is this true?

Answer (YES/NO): NO